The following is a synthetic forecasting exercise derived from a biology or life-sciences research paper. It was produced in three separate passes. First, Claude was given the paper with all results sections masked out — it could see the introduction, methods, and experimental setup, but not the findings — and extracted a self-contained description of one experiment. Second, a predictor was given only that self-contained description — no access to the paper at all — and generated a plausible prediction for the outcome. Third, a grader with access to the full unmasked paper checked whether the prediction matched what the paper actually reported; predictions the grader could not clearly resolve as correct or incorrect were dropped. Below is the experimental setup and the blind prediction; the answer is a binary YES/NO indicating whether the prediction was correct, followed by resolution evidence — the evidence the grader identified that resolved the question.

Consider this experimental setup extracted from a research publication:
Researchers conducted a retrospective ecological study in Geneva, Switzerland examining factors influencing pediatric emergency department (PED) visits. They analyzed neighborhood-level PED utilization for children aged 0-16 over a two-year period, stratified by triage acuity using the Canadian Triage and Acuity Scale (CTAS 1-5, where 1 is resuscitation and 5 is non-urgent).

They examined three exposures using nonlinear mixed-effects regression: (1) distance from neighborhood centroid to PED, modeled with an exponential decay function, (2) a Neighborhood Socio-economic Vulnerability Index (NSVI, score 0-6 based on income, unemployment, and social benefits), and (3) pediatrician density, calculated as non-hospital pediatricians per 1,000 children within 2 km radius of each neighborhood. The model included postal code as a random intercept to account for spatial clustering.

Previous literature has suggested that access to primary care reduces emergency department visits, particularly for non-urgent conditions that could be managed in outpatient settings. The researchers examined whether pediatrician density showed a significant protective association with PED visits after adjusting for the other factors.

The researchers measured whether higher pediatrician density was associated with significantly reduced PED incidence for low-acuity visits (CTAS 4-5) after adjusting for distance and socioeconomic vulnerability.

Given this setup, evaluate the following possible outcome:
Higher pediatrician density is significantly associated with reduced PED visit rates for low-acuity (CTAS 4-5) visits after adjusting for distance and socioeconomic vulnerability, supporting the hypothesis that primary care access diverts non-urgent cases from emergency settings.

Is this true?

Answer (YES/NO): YES